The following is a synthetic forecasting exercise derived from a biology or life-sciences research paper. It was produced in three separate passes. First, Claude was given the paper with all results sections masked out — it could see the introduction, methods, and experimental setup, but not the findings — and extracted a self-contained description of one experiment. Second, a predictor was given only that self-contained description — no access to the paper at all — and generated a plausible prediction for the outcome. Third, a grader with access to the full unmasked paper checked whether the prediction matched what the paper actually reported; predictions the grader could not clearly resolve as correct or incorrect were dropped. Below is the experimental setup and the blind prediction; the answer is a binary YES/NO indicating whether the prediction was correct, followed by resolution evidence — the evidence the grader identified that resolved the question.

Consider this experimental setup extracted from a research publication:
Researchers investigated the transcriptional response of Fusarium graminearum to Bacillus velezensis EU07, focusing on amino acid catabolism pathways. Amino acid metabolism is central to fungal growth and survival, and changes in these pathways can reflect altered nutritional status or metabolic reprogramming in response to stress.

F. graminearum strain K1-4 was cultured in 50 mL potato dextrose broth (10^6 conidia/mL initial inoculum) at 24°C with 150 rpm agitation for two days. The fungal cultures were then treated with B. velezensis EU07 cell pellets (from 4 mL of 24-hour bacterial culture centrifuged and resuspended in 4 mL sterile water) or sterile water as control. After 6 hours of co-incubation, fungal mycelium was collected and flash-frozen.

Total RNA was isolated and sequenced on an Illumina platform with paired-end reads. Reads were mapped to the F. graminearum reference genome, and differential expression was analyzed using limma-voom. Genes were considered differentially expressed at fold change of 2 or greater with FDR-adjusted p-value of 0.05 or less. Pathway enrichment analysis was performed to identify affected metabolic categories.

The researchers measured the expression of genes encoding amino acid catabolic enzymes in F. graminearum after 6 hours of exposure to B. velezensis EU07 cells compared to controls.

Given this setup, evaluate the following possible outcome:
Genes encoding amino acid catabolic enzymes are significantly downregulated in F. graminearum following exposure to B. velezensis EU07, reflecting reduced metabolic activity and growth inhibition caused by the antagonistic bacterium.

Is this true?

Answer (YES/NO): YES